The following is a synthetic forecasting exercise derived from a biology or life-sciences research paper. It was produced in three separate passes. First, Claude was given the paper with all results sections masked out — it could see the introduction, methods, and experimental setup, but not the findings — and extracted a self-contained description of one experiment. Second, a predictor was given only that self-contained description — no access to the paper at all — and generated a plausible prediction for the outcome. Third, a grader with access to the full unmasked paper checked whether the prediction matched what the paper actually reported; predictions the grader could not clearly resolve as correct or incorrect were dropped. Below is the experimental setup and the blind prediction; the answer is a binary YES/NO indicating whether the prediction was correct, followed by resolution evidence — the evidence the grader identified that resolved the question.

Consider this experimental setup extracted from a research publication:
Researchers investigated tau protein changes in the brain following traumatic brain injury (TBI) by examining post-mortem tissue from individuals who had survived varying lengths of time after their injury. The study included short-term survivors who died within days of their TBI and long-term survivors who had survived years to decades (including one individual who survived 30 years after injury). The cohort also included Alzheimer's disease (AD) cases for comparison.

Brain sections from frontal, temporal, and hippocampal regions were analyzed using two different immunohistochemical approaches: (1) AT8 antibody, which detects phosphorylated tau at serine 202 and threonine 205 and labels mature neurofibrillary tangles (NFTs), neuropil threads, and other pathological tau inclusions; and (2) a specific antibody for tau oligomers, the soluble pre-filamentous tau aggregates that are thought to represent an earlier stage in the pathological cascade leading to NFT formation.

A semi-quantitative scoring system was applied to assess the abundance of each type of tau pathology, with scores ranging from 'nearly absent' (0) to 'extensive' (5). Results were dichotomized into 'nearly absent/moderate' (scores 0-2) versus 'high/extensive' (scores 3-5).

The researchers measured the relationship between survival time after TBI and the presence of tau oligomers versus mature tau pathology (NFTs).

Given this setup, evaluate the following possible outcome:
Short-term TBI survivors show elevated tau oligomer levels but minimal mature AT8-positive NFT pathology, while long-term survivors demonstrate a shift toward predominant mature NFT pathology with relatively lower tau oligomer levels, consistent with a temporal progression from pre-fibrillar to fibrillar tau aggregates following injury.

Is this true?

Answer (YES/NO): YES